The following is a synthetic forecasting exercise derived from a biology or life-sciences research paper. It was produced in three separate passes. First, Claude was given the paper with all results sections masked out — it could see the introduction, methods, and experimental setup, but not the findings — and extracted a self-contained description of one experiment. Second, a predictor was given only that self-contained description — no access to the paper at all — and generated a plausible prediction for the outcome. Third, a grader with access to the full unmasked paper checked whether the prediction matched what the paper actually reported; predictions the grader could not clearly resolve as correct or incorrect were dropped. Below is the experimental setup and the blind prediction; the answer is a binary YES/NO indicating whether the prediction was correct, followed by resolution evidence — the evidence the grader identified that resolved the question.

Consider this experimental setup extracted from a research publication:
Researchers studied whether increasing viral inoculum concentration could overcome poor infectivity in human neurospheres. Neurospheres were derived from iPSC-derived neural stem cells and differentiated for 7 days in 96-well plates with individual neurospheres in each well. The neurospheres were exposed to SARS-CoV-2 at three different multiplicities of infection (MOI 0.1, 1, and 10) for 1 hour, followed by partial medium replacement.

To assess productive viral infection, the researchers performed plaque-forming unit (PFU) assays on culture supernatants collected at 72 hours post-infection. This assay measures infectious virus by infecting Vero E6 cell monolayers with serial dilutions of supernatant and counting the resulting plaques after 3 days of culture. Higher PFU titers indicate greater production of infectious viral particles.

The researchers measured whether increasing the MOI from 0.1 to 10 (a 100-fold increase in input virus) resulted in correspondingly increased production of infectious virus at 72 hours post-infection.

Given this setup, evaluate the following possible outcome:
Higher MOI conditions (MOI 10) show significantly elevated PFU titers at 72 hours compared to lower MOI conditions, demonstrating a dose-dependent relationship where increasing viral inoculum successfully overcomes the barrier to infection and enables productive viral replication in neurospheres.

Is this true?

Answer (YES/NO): NO